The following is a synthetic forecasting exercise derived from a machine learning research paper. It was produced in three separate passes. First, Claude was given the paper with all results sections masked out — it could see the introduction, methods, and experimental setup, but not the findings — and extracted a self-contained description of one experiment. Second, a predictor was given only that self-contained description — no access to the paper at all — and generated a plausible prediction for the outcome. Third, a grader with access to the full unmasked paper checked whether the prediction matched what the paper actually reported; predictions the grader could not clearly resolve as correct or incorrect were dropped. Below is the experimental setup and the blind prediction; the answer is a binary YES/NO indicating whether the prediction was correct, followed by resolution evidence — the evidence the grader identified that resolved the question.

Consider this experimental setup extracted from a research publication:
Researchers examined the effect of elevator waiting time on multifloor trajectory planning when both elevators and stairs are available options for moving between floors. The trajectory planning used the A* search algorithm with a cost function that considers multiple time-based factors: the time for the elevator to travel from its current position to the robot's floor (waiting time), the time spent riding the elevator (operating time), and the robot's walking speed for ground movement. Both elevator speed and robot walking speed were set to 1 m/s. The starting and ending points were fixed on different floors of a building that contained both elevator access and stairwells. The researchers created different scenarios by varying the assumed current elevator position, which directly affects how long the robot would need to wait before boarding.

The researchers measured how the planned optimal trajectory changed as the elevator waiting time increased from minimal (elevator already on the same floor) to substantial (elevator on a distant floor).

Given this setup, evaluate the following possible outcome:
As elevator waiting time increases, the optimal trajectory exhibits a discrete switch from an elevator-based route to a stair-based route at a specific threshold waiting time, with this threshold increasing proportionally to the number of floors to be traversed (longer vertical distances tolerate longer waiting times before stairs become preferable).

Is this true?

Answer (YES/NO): NO